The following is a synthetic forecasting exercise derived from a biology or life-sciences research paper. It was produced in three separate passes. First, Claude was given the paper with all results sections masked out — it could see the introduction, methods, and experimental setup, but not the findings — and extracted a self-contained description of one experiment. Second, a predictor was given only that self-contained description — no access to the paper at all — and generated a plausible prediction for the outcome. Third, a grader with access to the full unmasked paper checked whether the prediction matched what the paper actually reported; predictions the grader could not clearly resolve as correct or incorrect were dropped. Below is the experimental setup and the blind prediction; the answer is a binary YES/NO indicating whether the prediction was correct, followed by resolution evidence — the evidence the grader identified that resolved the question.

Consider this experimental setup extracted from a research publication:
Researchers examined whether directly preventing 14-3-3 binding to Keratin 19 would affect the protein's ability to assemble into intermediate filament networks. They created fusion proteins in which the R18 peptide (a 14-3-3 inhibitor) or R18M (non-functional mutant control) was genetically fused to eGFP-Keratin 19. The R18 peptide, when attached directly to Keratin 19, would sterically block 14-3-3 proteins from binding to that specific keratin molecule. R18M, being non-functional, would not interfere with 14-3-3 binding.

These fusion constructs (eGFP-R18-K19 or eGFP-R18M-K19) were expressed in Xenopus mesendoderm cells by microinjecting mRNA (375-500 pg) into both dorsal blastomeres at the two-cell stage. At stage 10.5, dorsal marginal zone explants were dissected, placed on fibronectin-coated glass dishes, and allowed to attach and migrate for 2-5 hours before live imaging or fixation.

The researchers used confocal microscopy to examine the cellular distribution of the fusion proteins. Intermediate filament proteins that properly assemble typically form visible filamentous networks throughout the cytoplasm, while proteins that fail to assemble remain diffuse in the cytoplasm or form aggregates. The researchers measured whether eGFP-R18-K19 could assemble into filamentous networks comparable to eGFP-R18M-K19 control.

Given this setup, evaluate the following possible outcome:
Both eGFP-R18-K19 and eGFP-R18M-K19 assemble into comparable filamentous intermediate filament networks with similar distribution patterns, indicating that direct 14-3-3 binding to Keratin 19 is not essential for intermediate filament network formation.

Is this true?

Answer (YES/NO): NO